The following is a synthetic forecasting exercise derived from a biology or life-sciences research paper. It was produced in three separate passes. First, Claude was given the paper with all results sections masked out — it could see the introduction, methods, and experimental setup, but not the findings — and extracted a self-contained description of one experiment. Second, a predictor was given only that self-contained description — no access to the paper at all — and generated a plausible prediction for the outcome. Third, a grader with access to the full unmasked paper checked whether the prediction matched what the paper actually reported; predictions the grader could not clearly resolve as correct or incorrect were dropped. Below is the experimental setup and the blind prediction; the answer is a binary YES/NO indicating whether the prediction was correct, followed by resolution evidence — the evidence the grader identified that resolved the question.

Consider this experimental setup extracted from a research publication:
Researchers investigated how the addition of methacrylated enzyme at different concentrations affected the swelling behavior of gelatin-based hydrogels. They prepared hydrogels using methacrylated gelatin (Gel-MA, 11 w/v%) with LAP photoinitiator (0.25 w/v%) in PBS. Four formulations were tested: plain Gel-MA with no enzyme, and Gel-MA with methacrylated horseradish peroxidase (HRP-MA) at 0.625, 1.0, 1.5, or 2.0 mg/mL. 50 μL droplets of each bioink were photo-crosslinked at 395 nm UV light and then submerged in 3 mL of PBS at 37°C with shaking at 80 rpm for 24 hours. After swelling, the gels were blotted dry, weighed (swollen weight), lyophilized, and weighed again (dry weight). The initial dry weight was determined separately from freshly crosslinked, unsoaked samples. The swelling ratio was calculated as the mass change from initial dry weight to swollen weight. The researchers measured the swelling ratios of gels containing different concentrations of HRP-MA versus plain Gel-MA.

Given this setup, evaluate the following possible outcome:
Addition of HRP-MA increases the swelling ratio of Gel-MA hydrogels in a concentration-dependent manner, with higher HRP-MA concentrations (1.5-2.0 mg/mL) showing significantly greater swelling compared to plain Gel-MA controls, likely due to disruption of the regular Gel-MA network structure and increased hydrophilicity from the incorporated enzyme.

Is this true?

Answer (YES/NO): NO